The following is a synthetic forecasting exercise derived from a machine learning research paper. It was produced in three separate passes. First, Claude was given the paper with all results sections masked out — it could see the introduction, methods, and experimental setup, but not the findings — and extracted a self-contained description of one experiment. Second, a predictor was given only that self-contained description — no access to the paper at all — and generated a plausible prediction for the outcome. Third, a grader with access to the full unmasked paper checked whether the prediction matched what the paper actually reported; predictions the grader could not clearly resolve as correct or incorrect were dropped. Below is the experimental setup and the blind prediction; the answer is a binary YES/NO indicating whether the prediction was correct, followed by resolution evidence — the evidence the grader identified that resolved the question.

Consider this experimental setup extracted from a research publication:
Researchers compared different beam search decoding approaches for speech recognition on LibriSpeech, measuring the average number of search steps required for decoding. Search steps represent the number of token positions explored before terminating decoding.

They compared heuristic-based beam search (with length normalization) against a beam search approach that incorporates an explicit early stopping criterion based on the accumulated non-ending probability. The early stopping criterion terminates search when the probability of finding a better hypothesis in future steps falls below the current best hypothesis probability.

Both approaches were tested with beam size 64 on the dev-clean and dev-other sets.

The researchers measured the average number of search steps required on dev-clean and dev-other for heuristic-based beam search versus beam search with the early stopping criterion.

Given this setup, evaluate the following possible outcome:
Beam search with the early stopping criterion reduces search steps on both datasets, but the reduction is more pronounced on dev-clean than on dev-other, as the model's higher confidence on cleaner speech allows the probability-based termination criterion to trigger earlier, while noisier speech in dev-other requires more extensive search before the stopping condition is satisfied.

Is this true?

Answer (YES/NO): NO